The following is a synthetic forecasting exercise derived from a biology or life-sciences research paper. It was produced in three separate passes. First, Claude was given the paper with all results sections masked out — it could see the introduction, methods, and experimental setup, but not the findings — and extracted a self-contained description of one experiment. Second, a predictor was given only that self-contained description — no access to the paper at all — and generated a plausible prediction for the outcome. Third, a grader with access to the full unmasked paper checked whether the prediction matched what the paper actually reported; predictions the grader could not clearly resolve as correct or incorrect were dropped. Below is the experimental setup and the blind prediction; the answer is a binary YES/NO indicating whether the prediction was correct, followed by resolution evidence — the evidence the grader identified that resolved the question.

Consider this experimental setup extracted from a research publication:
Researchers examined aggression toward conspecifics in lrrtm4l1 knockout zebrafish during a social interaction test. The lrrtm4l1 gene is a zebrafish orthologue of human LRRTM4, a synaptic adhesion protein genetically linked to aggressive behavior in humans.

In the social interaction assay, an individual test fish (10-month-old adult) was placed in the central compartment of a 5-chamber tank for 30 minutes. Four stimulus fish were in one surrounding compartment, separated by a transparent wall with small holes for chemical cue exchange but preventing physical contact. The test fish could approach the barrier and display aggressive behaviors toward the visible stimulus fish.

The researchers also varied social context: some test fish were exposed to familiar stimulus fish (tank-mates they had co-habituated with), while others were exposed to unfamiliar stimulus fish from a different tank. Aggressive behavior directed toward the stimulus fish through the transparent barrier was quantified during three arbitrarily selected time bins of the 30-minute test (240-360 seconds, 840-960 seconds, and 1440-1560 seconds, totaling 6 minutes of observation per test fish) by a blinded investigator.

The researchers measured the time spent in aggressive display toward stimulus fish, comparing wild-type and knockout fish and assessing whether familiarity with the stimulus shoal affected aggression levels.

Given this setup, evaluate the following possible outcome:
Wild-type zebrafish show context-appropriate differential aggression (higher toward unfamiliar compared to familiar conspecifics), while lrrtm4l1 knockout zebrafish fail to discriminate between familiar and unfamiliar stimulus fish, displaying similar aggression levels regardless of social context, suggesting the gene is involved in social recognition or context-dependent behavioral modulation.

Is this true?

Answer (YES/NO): NO